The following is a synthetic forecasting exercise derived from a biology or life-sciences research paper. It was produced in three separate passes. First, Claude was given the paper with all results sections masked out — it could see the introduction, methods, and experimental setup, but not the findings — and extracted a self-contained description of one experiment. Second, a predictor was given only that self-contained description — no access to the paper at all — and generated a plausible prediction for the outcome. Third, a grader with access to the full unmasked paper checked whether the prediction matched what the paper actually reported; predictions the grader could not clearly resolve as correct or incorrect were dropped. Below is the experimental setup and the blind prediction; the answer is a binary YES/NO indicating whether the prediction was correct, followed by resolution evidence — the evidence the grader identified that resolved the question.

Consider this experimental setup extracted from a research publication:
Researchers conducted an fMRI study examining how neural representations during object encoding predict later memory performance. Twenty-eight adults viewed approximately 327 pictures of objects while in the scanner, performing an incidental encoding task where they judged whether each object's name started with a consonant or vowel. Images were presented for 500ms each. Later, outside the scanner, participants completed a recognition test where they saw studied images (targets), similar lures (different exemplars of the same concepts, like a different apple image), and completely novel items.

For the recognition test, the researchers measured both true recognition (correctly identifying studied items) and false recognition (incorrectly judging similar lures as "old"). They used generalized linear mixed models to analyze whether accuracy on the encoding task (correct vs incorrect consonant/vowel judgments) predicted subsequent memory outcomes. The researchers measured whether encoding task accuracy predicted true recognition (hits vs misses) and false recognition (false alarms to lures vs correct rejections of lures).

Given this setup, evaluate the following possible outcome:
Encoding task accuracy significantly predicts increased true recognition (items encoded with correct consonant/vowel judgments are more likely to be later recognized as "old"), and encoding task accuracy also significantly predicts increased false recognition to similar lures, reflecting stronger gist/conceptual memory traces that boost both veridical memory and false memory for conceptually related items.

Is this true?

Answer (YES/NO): NO